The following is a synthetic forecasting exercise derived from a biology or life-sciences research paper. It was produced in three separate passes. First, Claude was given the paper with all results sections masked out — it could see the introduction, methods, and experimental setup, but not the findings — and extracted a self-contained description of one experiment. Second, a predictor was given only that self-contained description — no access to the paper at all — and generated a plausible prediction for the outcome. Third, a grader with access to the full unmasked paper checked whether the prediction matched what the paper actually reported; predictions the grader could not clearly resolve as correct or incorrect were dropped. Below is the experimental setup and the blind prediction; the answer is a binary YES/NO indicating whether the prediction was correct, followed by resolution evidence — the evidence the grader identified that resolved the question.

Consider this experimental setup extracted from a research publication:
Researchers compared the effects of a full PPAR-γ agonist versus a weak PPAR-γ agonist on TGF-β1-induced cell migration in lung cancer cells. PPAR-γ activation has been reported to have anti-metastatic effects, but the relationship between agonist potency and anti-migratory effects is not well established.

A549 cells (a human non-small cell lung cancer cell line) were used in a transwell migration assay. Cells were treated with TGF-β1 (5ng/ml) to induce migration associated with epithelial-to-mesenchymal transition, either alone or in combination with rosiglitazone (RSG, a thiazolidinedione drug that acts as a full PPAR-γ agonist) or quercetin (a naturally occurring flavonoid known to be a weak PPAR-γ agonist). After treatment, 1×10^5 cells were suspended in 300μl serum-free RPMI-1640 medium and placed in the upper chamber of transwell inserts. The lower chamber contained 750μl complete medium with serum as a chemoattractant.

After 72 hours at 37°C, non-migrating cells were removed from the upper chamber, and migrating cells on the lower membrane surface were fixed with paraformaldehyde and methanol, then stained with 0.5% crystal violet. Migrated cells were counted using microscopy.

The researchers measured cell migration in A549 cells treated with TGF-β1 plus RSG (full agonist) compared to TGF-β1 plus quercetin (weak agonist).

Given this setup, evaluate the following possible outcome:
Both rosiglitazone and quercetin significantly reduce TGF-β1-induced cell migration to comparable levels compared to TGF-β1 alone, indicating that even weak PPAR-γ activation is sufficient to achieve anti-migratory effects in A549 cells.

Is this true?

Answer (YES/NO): NO